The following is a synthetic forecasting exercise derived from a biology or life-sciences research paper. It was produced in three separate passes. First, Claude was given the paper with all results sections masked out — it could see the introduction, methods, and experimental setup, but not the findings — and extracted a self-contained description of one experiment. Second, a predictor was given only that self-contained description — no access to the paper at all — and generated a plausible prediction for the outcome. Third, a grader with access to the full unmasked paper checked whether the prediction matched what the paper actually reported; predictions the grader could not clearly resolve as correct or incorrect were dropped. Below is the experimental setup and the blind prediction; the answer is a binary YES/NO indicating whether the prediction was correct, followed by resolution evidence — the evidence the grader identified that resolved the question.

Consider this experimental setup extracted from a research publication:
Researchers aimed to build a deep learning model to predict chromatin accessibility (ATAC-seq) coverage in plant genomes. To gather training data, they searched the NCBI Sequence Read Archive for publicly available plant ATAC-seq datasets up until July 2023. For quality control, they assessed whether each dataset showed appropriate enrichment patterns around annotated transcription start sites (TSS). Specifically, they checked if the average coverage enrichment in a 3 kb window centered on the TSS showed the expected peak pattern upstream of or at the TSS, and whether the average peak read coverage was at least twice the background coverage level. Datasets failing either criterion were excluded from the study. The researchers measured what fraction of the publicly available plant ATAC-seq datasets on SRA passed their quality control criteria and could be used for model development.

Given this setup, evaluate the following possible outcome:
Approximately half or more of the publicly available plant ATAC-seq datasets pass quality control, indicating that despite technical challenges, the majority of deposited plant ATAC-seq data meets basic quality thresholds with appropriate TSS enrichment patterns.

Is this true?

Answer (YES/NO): NO